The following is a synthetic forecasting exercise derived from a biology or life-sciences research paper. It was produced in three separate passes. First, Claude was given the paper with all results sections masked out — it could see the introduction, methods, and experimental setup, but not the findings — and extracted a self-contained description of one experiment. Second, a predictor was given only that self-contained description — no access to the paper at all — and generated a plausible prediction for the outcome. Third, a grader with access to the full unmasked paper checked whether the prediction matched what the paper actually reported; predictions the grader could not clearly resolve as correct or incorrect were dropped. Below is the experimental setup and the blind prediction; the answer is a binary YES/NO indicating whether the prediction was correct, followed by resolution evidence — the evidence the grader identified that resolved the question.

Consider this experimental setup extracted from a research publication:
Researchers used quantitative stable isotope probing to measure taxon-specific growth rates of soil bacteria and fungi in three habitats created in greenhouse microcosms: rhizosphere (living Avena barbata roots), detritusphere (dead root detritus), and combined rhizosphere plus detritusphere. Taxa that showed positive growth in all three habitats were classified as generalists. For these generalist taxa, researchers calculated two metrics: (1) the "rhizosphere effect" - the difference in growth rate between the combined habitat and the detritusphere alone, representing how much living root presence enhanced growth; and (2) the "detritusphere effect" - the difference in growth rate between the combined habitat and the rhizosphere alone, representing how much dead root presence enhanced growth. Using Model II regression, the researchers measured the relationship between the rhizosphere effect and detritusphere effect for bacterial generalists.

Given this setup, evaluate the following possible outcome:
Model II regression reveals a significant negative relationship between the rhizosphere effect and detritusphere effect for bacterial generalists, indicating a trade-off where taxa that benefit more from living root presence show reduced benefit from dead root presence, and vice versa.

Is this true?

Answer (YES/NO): NO